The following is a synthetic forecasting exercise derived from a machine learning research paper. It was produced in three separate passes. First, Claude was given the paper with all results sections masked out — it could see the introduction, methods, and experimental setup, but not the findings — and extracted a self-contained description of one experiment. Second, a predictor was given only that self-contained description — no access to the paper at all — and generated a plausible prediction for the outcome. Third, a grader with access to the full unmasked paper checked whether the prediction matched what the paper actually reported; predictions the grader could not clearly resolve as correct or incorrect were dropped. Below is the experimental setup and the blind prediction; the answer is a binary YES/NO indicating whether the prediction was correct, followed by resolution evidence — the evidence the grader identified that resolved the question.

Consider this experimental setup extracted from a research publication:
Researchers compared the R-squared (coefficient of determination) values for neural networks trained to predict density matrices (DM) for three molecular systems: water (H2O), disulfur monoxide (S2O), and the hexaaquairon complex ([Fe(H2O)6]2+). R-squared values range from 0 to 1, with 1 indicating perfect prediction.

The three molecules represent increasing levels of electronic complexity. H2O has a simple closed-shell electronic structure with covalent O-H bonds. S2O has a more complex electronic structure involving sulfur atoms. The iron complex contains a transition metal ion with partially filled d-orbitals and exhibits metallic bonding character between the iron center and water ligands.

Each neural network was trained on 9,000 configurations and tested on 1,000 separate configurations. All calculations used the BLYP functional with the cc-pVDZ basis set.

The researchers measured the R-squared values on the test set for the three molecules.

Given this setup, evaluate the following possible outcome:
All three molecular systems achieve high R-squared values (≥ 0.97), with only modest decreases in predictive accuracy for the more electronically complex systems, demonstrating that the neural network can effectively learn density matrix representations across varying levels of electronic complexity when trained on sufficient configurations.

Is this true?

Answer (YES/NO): YES